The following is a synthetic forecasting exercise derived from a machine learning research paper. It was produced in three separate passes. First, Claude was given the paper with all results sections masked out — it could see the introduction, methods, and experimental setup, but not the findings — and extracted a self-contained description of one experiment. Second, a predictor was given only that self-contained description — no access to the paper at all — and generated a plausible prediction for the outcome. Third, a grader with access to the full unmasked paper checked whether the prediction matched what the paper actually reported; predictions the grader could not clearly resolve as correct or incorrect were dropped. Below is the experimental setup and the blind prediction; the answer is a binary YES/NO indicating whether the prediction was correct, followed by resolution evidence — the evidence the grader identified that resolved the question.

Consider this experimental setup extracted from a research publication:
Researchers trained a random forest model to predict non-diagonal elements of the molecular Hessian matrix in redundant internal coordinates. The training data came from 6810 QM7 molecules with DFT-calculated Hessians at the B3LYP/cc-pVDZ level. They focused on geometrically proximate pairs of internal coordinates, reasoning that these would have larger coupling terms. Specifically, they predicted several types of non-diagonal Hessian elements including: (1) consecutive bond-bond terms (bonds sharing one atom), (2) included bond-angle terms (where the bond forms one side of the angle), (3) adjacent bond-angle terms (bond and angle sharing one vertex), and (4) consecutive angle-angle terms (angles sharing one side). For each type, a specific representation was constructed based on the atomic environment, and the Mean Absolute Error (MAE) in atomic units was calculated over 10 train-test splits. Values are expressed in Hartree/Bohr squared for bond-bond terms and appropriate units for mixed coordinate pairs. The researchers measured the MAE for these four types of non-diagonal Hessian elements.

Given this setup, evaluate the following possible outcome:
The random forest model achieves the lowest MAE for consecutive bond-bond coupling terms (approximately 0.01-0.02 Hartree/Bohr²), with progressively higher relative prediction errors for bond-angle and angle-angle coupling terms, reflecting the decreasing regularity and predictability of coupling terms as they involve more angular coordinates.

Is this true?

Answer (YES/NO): NO